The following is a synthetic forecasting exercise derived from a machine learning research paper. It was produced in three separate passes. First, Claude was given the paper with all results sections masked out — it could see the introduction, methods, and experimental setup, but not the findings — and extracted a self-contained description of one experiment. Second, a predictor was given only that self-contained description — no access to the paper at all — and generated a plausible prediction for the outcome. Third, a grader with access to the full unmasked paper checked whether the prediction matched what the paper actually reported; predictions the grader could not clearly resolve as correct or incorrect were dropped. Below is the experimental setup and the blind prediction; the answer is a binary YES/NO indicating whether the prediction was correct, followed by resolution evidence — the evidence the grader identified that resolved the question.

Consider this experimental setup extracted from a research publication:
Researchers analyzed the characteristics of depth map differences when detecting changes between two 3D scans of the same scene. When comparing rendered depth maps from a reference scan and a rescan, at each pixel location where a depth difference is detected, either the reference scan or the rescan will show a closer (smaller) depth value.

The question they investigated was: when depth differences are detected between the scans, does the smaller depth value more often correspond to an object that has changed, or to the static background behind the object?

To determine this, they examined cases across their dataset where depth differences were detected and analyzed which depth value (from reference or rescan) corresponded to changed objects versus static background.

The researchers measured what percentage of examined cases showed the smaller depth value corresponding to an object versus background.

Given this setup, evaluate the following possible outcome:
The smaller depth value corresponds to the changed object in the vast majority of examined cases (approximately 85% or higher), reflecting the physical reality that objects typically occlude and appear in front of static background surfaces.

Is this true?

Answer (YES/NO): YES